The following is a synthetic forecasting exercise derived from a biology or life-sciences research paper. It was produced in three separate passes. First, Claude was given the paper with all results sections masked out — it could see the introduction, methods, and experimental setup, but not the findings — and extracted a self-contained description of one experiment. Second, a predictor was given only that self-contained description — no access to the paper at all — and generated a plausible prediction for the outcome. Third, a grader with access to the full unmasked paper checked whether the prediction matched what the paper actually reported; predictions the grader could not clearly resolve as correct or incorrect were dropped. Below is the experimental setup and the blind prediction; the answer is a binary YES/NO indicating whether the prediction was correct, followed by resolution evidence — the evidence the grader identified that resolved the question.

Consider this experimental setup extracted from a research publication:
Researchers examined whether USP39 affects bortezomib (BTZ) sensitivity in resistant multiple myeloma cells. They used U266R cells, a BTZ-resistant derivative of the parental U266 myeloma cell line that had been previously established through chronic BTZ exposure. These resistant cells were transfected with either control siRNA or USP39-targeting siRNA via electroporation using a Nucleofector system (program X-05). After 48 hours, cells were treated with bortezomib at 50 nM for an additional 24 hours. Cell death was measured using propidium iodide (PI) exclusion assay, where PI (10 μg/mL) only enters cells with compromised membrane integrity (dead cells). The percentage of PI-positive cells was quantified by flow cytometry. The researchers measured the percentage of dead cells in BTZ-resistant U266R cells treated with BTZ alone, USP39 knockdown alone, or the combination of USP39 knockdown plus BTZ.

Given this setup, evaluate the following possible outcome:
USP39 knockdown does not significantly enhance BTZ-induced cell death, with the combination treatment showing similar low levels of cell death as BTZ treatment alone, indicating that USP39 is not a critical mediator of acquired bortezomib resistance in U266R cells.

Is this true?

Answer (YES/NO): NO